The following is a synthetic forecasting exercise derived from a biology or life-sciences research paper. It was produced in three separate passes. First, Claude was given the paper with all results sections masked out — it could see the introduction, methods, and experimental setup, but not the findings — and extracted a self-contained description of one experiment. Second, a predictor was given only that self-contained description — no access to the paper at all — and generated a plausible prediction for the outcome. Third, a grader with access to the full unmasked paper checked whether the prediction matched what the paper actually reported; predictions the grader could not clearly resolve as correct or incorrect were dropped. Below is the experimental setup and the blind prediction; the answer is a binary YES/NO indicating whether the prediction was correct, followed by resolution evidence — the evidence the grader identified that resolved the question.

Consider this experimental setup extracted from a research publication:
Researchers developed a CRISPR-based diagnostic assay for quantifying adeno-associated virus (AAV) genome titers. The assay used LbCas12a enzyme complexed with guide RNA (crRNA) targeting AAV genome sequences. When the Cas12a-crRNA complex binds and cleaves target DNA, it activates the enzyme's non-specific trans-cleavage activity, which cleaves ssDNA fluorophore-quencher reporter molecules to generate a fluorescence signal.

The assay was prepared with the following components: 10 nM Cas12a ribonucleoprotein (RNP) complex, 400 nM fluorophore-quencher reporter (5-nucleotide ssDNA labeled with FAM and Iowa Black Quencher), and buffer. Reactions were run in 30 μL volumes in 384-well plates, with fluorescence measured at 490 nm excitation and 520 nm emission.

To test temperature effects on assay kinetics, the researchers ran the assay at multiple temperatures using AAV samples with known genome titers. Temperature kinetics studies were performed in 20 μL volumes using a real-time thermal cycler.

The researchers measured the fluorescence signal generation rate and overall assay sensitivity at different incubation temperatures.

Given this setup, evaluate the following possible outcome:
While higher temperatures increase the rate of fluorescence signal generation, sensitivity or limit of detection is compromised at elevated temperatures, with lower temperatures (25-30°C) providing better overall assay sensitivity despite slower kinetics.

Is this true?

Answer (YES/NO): NO